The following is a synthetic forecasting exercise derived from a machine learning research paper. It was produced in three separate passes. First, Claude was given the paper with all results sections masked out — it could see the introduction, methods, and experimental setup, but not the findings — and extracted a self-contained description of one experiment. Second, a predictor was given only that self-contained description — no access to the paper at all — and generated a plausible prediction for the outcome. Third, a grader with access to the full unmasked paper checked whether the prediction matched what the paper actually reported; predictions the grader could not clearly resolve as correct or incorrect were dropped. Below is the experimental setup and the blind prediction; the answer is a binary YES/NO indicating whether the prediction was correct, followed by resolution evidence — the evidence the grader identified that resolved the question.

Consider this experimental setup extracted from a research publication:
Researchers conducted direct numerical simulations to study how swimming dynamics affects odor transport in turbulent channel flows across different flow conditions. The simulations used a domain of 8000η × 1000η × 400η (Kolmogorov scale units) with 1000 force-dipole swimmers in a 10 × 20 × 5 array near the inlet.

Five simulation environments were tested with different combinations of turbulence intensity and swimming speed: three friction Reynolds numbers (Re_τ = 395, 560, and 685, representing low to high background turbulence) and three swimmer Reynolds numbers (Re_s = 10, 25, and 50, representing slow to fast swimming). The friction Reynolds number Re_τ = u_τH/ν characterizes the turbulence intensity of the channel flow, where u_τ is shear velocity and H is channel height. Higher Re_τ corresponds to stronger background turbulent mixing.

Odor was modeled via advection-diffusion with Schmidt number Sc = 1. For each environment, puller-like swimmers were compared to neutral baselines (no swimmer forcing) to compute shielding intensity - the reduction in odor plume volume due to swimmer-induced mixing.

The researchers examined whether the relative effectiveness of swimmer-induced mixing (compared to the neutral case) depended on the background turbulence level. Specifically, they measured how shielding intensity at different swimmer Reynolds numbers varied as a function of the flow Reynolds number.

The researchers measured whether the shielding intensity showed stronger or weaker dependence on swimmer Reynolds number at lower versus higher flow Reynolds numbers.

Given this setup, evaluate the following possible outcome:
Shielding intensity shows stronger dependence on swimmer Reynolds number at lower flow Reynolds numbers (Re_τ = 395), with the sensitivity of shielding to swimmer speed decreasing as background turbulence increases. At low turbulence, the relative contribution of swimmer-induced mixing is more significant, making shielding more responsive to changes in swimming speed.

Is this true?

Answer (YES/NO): YES